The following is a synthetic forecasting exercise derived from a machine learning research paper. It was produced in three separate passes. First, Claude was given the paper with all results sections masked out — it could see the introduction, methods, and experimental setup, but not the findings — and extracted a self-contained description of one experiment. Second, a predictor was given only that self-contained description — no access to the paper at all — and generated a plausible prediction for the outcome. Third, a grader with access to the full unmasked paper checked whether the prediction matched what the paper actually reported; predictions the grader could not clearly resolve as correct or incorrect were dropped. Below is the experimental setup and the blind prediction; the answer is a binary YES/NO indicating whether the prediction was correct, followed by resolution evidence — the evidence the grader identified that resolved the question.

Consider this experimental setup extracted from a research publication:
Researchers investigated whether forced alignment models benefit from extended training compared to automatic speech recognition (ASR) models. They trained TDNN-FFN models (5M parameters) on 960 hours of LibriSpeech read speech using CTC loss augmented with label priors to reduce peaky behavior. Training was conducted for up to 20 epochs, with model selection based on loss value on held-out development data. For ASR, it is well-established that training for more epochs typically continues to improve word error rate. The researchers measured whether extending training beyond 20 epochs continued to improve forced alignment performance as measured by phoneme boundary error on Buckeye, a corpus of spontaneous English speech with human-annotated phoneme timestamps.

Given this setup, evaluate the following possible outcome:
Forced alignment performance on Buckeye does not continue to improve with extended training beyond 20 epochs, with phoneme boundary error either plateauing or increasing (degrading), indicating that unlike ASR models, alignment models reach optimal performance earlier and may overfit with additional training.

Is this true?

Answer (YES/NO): YES